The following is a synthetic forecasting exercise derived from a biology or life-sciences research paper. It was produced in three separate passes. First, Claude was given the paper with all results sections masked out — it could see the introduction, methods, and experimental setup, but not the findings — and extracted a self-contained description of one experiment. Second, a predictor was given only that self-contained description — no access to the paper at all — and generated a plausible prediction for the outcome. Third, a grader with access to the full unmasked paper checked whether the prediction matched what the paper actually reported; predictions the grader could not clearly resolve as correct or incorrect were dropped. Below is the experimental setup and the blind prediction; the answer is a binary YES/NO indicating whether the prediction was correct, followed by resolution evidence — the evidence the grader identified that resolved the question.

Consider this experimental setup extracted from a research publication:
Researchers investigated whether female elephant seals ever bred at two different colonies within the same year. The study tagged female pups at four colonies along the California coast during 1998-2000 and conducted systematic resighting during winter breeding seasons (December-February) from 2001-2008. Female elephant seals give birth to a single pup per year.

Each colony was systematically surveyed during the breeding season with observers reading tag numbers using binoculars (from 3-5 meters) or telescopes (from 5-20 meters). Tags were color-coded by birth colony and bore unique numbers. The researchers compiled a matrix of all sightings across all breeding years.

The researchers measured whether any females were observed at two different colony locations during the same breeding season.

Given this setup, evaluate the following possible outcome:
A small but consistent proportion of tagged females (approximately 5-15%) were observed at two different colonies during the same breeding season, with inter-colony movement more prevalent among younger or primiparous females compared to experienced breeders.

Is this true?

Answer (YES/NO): NO